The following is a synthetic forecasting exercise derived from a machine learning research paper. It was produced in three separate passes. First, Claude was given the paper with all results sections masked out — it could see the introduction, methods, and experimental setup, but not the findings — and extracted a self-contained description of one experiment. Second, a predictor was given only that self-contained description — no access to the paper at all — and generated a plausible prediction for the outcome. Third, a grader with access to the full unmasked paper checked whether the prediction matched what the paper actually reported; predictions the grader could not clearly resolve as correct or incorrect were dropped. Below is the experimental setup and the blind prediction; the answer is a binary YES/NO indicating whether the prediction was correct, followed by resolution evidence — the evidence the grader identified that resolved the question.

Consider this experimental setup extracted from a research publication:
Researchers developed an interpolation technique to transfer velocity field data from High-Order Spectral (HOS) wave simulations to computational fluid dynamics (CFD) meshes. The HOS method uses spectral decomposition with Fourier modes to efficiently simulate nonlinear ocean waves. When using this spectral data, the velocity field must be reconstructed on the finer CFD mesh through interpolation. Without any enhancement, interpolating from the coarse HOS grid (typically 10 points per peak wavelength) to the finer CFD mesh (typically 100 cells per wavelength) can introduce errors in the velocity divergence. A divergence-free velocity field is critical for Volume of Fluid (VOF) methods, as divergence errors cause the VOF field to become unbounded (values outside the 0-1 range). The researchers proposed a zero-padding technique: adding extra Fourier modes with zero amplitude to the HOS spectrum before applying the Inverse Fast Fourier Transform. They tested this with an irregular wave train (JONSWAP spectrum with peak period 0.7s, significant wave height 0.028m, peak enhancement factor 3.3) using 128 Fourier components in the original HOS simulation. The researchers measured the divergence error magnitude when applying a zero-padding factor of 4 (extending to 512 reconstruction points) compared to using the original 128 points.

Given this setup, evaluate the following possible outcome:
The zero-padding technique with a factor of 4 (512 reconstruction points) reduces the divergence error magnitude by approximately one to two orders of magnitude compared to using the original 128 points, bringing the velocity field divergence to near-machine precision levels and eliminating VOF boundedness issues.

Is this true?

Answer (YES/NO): NO